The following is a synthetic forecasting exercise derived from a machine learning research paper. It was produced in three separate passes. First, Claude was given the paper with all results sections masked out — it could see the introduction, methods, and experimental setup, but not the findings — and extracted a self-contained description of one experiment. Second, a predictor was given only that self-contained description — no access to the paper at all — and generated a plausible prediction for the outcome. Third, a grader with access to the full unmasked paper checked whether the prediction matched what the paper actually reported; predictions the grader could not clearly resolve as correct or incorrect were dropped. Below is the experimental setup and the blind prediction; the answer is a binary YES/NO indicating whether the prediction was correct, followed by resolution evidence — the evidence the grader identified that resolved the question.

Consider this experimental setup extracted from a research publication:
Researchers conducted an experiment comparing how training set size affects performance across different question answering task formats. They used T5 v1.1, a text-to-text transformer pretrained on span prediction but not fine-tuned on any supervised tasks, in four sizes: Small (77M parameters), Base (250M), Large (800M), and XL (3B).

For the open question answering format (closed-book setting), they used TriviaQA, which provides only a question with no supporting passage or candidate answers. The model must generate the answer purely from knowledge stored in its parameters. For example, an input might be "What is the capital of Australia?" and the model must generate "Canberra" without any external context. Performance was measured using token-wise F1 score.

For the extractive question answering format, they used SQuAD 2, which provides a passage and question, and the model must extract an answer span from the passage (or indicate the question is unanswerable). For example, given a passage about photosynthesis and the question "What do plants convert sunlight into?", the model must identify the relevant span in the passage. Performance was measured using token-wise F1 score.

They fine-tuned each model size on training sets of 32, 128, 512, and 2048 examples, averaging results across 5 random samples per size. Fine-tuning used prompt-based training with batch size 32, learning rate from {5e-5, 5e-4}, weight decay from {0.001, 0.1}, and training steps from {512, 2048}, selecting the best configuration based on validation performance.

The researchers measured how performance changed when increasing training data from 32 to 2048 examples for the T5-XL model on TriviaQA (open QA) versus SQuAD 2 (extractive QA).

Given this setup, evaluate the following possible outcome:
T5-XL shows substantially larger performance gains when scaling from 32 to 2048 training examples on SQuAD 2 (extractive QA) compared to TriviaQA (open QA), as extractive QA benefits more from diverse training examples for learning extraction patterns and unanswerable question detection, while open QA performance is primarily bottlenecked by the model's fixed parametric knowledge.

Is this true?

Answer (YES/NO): YES